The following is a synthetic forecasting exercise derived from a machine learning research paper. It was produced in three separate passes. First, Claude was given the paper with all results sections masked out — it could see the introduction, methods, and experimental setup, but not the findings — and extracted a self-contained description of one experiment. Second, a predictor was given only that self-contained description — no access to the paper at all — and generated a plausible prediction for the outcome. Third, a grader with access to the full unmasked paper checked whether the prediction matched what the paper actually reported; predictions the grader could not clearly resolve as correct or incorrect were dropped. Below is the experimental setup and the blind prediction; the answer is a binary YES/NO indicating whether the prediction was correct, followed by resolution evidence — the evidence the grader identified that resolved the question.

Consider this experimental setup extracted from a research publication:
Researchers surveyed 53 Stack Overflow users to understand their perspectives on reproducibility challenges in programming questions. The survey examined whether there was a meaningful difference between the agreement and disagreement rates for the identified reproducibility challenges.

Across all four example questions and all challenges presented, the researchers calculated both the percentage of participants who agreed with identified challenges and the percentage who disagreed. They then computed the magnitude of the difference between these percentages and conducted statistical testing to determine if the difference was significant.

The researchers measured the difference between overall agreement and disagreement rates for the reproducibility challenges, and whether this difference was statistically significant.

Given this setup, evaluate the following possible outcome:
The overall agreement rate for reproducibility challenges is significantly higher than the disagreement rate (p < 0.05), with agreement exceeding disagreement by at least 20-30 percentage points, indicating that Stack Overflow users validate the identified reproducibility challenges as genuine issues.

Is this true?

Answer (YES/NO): YES